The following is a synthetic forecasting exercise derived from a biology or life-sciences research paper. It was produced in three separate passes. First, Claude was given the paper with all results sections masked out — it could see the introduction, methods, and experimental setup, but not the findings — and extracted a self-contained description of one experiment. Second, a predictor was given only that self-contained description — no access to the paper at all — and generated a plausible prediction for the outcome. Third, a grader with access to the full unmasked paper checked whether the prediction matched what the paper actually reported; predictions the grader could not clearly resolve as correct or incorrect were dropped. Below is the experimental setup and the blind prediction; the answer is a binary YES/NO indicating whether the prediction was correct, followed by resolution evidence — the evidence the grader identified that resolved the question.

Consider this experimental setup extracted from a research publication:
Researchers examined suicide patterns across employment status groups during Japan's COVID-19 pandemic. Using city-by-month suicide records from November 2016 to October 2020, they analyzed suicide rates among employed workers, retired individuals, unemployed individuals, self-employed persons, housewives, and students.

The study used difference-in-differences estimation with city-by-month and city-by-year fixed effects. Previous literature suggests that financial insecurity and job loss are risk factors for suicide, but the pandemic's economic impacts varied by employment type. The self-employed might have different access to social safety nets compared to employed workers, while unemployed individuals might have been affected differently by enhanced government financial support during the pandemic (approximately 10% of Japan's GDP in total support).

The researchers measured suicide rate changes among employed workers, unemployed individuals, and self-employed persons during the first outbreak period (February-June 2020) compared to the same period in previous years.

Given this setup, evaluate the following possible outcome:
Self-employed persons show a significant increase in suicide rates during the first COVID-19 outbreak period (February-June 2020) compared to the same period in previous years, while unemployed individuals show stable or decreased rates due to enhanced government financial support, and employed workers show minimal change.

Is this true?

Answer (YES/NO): NO